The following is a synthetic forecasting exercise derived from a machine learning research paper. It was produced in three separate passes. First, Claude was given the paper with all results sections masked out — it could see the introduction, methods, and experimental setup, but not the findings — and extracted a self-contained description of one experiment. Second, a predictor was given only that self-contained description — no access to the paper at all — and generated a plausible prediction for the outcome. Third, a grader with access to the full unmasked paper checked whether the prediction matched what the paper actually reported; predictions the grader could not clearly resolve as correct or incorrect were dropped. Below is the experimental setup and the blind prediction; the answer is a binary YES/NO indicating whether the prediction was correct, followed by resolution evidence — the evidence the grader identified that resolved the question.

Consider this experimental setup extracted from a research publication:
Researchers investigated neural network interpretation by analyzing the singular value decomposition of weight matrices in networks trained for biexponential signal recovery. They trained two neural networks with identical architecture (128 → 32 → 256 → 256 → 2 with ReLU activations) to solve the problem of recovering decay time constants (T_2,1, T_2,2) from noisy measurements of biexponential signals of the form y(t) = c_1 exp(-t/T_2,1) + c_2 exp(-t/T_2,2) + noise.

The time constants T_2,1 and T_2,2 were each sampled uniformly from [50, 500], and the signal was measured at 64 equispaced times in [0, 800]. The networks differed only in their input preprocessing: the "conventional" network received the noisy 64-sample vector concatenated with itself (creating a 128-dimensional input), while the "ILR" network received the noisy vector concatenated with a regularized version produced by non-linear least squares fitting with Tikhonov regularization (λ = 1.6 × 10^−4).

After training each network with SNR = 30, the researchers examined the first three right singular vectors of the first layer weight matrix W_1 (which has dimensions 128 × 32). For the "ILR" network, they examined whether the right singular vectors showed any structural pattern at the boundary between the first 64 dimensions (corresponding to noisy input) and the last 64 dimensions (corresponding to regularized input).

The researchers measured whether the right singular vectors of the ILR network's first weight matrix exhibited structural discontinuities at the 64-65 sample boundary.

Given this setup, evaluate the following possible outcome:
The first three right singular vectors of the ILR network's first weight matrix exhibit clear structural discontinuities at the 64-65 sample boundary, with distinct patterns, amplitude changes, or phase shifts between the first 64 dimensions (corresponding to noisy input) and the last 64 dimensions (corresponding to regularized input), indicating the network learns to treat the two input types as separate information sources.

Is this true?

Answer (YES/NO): YES